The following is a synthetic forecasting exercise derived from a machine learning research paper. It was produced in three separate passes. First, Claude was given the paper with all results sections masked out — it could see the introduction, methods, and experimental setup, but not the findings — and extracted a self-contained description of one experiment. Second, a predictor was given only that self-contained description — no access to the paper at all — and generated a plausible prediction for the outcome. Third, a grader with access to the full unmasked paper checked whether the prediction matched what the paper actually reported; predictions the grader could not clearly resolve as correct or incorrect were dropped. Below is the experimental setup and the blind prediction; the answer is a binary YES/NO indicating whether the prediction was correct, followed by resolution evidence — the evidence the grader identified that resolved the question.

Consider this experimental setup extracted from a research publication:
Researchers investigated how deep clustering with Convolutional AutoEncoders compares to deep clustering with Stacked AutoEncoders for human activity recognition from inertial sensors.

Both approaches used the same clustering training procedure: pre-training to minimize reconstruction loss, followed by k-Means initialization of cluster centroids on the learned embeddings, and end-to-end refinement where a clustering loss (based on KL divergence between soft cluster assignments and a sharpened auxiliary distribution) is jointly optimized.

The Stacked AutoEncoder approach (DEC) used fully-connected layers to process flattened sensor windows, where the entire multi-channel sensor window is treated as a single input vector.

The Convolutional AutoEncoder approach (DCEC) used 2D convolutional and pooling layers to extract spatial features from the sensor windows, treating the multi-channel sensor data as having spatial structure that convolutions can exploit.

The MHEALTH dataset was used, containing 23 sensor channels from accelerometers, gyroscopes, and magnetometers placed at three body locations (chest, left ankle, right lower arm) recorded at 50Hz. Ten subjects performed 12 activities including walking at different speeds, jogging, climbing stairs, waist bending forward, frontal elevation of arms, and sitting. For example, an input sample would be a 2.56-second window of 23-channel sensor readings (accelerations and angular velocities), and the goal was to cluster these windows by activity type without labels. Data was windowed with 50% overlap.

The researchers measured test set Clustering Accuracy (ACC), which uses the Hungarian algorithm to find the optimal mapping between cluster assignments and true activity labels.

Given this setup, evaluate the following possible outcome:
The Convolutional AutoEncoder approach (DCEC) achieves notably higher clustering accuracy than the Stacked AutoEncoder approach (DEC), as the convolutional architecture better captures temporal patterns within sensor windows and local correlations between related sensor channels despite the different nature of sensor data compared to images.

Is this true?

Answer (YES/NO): NO